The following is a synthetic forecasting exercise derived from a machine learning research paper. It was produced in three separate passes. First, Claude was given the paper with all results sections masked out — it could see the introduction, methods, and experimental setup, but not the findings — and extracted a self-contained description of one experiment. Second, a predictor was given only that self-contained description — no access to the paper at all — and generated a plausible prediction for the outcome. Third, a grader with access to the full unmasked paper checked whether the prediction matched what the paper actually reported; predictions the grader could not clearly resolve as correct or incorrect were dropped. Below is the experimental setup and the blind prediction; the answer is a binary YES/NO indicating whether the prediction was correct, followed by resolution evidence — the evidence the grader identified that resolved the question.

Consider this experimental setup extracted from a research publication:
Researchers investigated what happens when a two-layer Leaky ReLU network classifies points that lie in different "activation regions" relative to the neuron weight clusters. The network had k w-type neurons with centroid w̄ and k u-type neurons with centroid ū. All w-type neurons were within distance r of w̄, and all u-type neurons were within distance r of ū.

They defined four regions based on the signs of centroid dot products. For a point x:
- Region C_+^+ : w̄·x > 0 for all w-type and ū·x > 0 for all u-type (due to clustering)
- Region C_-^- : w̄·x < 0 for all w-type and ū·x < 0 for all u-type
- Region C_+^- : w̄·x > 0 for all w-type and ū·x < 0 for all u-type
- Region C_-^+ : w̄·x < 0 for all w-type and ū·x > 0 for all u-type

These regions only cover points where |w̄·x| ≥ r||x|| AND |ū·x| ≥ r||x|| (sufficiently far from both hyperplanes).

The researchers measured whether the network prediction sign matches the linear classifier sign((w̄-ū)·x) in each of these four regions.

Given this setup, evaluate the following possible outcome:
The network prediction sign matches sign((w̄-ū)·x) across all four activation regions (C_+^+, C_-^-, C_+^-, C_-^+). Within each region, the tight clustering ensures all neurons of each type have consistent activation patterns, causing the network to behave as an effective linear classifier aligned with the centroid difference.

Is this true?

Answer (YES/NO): YES